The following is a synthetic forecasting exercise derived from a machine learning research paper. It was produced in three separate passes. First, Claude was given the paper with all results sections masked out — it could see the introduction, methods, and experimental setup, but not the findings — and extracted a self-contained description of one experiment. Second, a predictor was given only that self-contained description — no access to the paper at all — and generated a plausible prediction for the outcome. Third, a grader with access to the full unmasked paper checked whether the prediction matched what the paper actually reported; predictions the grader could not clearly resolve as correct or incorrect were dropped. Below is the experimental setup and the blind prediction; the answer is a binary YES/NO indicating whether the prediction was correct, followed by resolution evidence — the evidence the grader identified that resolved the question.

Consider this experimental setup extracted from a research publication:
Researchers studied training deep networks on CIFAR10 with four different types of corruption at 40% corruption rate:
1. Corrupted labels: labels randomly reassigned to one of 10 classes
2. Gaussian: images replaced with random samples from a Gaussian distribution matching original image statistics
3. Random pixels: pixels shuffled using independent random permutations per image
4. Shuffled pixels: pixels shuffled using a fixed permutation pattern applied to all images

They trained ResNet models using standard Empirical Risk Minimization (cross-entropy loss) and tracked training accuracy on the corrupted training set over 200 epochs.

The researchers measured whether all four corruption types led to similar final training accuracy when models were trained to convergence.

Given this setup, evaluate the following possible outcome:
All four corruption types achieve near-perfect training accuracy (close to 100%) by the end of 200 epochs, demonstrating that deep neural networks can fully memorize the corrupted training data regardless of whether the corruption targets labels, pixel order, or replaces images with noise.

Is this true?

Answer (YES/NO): YES